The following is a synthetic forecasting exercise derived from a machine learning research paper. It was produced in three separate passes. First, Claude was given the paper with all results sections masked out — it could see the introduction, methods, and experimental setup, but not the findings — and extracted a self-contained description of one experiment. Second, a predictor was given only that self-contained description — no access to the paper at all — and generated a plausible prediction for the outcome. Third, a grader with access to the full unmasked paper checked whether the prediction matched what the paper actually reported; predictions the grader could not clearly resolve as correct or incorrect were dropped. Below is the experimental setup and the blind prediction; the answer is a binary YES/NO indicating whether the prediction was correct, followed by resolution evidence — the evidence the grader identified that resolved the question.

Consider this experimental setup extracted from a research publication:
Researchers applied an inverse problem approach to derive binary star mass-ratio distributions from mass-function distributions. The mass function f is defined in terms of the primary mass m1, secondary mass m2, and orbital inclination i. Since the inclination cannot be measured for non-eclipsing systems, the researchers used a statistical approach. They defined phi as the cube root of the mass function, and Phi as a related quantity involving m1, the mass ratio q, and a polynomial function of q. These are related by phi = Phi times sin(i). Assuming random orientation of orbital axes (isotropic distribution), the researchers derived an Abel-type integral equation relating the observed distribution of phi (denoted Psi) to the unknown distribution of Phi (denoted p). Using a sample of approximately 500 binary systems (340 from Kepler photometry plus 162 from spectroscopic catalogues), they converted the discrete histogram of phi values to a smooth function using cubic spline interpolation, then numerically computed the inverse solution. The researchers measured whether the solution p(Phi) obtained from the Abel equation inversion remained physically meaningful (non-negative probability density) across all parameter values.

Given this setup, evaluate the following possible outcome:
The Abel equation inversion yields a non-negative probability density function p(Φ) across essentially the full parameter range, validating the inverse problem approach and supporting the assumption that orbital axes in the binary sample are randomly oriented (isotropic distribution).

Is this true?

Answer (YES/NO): NO